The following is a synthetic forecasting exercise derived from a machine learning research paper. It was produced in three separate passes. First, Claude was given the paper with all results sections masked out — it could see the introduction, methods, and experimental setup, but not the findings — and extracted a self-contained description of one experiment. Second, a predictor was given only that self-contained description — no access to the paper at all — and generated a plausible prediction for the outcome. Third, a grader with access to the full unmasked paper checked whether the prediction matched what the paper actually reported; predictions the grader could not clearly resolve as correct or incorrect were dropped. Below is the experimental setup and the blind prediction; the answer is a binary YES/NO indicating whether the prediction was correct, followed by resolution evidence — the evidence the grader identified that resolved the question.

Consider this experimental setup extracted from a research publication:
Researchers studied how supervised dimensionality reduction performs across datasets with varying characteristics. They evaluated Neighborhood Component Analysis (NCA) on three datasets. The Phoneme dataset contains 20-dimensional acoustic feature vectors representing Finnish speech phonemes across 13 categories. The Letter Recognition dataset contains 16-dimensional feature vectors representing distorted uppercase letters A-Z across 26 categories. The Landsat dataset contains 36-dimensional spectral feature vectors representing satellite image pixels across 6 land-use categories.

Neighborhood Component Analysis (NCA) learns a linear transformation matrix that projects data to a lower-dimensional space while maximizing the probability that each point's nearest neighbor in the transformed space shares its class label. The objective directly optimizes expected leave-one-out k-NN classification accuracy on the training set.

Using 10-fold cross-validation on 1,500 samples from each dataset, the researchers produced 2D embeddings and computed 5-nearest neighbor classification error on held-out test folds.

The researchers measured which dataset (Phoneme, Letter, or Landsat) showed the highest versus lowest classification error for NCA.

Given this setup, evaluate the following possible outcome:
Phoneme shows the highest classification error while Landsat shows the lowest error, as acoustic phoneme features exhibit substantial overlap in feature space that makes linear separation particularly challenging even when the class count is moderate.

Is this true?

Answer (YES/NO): NO